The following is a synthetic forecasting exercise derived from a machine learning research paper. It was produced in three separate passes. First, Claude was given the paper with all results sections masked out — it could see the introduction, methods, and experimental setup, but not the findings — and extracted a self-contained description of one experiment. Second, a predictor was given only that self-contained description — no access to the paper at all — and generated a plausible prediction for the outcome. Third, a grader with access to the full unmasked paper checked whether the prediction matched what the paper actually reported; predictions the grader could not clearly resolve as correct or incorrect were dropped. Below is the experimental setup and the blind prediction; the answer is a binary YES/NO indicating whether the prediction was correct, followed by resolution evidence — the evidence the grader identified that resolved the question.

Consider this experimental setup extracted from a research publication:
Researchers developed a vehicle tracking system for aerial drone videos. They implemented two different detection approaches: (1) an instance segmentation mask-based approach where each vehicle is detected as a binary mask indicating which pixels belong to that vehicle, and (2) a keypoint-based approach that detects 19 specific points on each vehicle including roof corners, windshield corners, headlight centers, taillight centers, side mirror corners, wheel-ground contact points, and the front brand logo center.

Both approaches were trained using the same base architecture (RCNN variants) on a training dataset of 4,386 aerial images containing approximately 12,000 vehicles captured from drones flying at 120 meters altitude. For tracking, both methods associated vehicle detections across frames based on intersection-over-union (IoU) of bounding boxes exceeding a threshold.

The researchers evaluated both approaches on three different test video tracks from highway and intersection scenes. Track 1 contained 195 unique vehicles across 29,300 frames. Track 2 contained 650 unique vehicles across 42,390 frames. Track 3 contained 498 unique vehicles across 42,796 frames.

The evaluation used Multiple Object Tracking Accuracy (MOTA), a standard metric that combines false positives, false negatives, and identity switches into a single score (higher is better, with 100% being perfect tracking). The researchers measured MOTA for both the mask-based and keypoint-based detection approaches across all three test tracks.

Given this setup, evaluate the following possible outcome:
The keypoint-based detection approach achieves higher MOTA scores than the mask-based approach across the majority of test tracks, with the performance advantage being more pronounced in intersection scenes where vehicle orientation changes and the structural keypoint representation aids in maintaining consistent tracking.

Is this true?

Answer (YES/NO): NO